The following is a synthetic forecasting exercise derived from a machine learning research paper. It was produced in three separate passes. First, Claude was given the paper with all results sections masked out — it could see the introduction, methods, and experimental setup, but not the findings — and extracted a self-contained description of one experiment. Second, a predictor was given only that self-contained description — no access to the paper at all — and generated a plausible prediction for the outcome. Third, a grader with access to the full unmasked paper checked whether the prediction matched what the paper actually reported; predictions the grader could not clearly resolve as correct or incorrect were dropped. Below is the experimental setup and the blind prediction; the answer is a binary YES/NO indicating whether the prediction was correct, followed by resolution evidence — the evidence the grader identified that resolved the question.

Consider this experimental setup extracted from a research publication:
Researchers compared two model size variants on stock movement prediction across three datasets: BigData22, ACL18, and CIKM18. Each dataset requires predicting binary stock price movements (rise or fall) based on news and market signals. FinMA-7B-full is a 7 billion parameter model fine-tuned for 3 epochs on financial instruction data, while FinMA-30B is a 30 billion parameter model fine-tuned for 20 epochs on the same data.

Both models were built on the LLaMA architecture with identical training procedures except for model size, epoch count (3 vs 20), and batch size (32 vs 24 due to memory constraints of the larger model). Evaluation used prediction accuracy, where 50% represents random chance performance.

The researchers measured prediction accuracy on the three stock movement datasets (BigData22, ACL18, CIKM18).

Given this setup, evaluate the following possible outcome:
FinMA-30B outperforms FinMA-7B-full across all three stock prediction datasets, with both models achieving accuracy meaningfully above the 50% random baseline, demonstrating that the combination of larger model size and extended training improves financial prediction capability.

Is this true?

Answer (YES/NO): NO